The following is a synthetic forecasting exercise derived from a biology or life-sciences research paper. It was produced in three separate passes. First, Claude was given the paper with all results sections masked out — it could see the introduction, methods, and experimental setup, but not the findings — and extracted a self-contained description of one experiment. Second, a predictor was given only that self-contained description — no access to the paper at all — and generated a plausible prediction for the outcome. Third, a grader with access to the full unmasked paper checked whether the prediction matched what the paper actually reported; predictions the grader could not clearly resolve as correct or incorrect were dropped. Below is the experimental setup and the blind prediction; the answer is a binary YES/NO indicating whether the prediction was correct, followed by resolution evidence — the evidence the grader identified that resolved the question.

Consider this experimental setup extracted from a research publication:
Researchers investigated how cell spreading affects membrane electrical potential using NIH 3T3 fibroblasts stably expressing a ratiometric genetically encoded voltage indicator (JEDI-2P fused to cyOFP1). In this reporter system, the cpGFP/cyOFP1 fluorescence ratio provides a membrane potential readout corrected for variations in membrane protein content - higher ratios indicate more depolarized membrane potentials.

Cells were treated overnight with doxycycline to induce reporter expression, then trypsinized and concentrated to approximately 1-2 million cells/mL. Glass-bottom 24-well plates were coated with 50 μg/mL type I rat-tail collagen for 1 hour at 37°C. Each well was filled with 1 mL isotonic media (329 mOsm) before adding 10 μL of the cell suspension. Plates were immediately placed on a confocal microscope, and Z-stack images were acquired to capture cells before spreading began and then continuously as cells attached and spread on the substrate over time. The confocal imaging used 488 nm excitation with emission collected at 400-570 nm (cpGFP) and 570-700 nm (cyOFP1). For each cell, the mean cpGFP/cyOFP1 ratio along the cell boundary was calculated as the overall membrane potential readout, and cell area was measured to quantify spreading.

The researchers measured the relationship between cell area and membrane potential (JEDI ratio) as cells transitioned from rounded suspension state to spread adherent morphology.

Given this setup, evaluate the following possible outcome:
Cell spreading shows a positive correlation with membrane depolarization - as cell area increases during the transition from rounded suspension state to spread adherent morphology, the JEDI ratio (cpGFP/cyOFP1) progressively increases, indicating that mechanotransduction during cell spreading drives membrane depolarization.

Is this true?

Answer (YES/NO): NO